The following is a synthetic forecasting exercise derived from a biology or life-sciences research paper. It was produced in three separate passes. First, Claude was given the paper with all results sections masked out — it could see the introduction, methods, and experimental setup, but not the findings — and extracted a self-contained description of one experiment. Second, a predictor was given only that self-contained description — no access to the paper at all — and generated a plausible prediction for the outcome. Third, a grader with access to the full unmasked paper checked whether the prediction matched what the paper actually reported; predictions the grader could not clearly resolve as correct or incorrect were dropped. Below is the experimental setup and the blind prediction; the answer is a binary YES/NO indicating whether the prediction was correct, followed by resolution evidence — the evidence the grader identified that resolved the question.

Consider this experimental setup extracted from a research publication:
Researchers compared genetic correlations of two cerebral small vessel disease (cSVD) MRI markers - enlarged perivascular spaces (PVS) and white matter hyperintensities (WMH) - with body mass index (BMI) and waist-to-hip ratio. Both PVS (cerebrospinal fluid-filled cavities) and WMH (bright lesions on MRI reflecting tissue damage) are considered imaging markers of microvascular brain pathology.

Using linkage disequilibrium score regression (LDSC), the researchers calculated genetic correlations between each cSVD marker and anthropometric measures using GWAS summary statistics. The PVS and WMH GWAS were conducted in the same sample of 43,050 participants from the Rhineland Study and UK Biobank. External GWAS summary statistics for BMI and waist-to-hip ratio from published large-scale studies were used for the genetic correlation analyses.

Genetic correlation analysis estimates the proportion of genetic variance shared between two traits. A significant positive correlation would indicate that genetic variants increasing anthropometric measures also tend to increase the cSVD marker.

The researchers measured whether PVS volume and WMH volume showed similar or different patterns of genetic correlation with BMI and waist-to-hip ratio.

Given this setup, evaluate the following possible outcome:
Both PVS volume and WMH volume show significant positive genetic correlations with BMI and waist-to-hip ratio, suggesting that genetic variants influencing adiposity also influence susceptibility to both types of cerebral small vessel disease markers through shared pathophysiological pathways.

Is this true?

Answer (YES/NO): NO